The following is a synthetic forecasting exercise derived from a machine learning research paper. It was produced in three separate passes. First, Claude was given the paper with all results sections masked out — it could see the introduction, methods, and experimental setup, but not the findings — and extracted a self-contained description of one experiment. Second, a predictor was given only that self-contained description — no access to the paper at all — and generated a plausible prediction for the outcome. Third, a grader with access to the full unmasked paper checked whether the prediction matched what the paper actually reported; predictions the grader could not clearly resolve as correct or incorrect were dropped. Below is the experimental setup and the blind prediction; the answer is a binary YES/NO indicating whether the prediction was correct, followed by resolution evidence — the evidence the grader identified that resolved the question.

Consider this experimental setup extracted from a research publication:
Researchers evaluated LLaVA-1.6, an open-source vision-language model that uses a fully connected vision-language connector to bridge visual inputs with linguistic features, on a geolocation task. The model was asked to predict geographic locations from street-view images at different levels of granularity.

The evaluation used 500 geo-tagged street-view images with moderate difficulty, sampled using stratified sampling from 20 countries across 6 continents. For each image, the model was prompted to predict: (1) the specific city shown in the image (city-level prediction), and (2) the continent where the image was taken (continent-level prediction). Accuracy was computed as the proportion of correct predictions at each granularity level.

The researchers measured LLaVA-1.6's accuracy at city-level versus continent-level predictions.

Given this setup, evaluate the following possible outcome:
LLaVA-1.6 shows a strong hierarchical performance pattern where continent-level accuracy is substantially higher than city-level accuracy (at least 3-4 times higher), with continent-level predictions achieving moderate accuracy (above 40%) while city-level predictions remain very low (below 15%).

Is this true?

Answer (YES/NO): NO